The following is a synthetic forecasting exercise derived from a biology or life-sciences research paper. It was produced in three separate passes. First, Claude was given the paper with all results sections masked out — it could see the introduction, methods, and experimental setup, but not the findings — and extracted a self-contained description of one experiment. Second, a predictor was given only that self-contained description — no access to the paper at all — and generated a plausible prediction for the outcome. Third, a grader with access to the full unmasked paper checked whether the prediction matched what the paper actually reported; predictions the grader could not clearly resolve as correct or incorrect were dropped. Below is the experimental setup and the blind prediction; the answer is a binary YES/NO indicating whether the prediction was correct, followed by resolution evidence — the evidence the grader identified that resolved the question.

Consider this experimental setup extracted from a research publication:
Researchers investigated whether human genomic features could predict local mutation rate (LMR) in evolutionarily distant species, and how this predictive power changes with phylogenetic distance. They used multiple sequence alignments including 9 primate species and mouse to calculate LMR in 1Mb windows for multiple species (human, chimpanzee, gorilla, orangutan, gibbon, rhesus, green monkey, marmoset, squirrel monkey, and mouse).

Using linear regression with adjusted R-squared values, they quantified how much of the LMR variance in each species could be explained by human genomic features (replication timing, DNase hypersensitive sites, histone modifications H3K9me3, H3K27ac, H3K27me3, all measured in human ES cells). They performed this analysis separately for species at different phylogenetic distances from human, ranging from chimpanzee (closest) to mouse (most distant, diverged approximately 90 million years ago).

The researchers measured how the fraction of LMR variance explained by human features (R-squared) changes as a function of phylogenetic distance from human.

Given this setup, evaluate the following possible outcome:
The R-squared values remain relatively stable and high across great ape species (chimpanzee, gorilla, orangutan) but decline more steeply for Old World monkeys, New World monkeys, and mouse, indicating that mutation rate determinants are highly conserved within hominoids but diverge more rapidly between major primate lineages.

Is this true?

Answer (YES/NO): NO